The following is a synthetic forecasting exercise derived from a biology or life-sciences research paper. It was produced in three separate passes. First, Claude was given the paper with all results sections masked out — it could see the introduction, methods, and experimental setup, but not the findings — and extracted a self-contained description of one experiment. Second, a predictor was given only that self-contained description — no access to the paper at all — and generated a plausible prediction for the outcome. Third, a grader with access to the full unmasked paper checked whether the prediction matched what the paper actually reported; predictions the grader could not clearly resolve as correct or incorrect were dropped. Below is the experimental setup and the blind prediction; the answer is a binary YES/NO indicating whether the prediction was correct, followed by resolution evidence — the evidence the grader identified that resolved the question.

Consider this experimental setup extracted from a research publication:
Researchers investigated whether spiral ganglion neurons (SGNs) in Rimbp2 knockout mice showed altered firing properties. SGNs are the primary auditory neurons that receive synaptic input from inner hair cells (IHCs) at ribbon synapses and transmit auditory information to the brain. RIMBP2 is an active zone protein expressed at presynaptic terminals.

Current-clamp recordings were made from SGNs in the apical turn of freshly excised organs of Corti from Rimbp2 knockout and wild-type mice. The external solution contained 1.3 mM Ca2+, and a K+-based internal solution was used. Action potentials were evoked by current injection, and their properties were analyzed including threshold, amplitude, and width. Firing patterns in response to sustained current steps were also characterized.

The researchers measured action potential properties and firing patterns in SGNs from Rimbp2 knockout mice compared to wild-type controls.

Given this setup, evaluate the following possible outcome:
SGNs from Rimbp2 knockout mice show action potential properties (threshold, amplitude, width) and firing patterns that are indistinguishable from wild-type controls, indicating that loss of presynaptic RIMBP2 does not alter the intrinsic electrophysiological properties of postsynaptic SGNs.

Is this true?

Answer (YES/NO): YES